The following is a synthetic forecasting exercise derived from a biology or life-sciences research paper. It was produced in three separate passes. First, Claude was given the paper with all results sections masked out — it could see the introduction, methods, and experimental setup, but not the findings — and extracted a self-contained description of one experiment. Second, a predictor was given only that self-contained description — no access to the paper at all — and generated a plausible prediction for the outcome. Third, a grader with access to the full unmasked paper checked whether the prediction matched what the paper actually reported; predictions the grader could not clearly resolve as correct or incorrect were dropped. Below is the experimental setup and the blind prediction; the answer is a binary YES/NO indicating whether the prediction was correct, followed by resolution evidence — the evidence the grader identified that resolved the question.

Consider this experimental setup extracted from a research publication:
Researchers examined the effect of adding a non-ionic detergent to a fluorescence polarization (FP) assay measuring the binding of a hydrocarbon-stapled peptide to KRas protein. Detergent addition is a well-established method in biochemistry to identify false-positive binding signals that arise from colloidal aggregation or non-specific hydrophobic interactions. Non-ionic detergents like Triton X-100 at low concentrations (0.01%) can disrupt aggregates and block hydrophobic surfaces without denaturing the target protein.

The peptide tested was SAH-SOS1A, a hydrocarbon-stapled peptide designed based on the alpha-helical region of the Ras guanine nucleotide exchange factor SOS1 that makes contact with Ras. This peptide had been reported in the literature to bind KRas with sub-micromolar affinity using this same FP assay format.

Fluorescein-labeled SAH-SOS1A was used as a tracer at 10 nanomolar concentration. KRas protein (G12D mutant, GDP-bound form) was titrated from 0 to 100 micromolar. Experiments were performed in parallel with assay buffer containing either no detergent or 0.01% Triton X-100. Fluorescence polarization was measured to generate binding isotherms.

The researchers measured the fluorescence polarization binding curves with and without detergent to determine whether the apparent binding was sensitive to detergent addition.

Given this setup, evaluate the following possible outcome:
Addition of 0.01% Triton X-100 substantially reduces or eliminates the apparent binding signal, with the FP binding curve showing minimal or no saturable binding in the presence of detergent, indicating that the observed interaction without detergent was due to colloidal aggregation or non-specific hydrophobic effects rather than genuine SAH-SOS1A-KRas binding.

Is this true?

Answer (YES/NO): YES